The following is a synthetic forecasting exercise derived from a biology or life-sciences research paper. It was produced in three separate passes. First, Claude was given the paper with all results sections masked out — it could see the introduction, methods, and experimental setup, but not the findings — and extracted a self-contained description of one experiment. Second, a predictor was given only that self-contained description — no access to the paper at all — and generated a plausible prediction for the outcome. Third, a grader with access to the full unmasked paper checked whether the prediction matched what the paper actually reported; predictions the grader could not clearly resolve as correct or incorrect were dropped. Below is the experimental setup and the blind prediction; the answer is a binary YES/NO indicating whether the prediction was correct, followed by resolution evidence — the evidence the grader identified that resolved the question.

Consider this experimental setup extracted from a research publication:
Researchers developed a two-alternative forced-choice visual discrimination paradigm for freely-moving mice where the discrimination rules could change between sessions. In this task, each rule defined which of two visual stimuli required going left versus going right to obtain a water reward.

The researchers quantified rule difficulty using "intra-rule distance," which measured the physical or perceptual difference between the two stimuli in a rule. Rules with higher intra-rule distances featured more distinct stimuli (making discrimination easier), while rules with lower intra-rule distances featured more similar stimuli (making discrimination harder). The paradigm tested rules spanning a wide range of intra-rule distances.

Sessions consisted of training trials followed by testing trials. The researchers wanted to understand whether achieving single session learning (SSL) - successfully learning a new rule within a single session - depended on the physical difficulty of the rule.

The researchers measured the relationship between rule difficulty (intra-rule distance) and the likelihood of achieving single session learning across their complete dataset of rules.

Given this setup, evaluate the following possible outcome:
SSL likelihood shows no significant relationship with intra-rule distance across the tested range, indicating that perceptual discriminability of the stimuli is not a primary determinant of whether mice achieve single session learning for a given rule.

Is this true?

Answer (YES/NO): NO